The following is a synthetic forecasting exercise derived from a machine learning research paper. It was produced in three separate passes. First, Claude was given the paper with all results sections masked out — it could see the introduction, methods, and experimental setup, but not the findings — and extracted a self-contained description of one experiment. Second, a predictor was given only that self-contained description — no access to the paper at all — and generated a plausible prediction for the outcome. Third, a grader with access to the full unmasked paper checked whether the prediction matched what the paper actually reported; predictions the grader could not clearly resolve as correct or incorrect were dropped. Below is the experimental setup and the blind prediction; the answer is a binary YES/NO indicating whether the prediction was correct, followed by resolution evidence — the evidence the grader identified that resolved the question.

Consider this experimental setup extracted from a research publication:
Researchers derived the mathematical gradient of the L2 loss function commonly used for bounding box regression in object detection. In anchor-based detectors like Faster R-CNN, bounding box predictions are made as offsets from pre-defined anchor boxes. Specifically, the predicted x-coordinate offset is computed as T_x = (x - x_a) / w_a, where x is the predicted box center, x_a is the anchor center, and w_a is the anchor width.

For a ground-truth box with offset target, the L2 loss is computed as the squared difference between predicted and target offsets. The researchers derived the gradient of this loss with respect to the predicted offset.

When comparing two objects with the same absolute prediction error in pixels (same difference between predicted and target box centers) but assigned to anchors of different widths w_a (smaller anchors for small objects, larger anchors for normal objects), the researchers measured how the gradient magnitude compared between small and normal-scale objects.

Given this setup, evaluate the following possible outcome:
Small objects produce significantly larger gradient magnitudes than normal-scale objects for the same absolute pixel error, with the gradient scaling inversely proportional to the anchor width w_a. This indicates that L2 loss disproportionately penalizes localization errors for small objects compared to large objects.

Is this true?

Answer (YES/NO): YES